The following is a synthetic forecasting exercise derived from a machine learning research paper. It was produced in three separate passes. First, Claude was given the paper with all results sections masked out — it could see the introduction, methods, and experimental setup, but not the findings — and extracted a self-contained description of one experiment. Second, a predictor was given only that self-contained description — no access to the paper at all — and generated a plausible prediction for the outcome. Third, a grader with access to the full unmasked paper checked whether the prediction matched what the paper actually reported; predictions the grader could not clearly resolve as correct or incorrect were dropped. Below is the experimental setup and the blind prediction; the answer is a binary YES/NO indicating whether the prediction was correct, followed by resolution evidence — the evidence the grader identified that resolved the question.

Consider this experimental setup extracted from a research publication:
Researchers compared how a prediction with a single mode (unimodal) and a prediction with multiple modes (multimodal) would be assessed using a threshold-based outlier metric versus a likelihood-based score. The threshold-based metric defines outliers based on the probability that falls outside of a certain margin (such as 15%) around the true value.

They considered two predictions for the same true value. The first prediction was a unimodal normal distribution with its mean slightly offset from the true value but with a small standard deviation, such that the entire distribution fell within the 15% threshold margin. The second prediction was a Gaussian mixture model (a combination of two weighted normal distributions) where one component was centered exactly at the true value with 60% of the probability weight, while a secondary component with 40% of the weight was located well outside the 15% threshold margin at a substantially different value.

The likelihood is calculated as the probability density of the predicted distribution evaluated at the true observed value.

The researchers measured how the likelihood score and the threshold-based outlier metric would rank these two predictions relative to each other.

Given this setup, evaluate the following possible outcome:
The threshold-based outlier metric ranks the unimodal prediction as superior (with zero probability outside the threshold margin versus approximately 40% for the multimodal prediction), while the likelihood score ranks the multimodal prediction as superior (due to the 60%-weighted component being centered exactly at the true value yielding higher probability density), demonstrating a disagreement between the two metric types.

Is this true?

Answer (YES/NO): YES